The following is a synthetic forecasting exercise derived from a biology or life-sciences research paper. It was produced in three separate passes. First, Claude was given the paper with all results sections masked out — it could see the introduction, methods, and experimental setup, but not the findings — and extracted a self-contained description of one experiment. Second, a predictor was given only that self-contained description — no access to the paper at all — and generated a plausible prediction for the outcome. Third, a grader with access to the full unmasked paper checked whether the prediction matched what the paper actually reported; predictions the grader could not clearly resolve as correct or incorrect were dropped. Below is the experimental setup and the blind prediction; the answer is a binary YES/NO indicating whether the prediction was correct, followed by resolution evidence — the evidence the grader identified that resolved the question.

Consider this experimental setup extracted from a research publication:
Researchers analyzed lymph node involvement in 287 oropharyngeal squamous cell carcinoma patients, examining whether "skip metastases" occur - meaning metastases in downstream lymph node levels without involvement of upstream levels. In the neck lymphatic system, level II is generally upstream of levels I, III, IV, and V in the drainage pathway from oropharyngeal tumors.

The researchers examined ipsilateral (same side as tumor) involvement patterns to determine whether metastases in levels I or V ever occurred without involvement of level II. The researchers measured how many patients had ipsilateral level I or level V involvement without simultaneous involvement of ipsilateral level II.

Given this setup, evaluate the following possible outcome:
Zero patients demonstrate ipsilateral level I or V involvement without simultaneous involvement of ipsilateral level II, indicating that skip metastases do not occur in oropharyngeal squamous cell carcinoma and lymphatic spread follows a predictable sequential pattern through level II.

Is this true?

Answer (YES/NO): YES